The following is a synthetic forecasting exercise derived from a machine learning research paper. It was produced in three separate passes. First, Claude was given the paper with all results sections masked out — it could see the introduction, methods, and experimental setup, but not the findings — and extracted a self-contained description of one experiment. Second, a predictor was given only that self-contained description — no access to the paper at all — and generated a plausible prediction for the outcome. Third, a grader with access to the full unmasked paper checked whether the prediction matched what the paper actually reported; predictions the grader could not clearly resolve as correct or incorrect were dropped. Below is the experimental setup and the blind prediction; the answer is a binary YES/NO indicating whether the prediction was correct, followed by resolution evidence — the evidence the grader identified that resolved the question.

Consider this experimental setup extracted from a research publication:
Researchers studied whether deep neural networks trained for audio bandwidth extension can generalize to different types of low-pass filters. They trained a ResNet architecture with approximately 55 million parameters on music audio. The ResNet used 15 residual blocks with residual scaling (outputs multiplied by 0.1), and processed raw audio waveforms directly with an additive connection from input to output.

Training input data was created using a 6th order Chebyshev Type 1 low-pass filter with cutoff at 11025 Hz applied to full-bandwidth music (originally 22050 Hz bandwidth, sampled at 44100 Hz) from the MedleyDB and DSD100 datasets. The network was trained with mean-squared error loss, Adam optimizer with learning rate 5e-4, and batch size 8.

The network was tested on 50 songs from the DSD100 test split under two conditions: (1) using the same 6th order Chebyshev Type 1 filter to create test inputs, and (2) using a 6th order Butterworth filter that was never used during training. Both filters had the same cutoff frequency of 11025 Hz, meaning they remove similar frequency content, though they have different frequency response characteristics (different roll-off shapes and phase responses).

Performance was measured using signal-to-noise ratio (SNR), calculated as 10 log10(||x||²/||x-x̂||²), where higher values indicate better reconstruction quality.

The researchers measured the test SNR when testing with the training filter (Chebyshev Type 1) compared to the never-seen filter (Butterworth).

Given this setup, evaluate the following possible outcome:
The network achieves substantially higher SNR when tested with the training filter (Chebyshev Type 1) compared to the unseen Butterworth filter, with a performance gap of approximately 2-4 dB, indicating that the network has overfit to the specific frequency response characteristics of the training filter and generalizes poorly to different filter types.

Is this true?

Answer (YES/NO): NO